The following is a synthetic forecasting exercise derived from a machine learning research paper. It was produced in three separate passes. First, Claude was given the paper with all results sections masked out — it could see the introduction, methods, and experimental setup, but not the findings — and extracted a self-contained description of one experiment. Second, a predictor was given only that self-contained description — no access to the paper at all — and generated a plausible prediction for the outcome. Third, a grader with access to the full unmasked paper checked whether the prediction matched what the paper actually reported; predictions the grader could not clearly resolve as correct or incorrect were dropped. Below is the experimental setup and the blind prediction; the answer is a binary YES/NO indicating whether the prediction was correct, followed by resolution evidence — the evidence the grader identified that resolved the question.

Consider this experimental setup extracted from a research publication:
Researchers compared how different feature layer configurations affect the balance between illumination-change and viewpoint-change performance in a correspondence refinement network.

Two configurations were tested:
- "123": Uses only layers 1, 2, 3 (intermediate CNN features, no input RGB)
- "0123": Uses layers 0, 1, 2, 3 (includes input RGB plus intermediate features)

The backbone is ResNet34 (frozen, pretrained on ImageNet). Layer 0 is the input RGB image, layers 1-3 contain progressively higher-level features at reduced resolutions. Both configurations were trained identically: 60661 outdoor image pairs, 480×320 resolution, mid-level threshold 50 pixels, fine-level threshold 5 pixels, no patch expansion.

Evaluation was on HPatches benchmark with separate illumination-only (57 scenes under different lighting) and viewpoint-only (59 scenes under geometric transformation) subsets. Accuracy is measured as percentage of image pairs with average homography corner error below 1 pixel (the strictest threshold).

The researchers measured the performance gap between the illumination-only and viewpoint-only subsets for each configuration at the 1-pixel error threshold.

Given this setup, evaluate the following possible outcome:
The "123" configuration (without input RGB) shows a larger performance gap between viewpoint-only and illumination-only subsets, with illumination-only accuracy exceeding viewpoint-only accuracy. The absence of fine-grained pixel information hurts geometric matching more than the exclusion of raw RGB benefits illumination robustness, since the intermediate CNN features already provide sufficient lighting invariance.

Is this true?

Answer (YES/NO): YES